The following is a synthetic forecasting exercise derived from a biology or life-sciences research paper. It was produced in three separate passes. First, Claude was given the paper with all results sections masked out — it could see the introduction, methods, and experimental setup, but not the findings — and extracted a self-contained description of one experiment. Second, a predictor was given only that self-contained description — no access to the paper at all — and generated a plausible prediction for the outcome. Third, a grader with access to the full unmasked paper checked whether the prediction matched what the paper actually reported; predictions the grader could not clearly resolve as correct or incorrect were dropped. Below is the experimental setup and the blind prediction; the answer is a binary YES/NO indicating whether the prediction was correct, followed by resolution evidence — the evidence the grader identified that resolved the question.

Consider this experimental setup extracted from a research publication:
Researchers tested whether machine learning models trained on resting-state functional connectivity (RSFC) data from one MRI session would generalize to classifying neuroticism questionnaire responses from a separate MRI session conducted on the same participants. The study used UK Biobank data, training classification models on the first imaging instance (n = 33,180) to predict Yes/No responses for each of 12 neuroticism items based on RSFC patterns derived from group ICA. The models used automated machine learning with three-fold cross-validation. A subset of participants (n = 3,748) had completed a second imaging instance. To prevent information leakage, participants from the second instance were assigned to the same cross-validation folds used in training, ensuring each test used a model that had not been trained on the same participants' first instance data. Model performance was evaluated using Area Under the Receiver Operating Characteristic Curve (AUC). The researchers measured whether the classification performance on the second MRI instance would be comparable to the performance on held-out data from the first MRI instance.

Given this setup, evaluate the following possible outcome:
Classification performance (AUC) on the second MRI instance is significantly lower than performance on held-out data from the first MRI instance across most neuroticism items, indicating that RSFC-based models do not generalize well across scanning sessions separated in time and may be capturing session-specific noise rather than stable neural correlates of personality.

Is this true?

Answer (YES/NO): NO